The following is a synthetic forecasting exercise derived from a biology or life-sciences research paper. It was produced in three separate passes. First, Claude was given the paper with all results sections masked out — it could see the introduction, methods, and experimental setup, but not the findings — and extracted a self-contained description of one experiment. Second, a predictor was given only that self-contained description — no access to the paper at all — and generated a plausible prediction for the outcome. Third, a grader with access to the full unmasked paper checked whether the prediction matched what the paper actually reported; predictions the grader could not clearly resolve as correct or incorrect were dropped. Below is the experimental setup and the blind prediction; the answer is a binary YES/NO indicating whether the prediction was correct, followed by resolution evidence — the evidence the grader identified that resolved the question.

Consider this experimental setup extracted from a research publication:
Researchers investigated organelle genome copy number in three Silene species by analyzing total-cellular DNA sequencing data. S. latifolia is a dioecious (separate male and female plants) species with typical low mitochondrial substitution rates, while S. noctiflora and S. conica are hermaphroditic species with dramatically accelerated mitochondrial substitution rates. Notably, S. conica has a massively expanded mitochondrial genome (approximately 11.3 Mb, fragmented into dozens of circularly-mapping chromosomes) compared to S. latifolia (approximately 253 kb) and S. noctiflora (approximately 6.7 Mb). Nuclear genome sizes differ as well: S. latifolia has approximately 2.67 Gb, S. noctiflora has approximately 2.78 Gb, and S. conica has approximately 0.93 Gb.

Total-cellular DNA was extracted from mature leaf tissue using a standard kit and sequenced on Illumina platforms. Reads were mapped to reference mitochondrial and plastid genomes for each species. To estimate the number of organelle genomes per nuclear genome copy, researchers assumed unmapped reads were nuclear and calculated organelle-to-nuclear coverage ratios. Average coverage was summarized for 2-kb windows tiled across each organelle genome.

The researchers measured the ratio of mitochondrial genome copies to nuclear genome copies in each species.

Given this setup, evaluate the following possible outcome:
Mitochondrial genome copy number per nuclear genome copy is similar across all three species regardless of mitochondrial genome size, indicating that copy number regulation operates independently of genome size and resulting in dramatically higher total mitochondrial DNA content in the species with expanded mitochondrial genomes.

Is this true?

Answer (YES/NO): NO